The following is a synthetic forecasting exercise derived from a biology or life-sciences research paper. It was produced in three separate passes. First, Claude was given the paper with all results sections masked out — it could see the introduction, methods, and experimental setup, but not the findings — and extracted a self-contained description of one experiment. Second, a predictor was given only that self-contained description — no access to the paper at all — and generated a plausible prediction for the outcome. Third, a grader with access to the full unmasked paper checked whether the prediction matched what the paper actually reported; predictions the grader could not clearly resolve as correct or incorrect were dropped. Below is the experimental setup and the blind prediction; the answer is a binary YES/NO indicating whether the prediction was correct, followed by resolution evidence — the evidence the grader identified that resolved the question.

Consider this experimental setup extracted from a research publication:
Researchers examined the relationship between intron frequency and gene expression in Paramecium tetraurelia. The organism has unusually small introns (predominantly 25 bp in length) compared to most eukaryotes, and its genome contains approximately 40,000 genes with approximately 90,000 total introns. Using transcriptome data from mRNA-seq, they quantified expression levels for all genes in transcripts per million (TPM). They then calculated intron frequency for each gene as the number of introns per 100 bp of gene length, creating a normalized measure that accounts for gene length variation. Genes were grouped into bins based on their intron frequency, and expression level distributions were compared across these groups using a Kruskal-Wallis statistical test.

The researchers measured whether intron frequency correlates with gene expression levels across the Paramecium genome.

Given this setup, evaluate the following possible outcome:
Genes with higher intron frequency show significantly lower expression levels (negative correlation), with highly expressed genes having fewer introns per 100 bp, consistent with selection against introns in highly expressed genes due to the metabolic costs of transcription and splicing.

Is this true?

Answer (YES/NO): NO